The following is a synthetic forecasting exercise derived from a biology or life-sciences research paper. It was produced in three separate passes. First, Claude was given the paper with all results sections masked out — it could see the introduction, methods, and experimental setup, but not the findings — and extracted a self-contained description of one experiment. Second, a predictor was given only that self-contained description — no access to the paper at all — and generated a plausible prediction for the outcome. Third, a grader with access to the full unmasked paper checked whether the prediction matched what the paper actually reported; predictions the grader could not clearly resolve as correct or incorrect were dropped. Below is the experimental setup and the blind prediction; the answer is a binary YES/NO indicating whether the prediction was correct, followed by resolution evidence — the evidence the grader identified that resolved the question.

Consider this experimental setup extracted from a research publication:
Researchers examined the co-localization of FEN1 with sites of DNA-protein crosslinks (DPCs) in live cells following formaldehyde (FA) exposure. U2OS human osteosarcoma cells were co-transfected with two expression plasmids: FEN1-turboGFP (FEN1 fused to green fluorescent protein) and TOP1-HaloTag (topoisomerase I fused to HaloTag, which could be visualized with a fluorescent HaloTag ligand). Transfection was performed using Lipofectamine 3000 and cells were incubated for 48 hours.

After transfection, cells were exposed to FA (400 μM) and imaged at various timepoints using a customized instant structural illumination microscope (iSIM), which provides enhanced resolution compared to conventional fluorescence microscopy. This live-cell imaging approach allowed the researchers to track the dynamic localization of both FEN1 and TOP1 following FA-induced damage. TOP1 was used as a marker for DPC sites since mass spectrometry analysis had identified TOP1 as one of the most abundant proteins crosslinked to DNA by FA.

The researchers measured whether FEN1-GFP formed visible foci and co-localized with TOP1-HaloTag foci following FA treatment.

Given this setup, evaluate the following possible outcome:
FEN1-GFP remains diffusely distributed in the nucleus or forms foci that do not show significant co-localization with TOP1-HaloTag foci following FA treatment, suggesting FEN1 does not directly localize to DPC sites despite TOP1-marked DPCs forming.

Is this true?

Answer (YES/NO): NO